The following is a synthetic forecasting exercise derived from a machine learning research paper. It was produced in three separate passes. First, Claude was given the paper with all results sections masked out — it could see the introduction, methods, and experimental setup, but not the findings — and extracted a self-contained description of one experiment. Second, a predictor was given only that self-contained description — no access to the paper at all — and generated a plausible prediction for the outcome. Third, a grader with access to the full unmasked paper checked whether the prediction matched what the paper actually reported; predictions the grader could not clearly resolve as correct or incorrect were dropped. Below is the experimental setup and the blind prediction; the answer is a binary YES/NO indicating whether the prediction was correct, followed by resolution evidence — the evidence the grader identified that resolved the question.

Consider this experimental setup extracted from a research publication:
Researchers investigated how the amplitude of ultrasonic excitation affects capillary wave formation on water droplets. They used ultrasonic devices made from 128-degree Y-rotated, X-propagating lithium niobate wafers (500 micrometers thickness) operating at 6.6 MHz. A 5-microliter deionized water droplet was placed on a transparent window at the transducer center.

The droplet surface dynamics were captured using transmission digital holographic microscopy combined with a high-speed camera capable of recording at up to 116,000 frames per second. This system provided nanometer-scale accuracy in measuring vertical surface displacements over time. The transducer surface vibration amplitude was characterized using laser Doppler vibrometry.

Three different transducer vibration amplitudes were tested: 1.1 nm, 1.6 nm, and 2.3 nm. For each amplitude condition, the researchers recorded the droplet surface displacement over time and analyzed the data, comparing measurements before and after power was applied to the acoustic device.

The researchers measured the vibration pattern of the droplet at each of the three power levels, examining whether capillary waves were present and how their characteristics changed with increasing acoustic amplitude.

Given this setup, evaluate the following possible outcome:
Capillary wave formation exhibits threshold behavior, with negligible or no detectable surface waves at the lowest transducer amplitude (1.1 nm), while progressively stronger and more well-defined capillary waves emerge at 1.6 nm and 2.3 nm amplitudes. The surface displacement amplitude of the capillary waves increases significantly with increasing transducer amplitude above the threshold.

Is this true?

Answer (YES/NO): YES